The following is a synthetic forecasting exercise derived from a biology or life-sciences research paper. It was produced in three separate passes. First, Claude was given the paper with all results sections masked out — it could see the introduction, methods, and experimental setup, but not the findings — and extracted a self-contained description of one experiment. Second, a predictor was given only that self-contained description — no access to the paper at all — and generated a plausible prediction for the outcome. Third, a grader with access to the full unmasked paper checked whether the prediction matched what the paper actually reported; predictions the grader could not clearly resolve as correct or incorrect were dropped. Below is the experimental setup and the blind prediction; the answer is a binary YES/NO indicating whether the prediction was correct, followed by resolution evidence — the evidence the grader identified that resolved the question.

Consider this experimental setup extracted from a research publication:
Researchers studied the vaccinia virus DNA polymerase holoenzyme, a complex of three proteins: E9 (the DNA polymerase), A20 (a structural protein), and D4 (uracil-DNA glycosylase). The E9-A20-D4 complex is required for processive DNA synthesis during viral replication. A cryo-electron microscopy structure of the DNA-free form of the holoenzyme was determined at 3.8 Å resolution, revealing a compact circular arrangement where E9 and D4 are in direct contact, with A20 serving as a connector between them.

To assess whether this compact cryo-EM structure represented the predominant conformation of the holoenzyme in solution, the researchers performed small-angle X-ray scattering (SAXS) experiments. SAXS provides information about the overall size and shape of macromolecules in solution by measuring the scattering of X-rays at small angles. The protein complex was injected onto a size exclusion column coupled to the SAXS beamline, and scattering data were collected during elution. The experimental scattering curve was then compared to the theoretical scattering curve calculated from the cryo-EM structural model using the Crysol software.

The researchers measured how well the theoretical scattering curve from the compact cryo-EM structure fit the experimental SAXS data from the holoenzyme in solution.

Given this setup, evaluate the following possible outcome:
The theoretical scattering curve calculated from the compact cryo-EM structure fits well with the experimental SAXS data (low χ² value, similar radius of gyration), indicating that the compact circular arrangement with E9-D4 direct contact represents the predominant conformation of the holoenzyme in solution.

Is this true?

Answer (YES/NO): NO